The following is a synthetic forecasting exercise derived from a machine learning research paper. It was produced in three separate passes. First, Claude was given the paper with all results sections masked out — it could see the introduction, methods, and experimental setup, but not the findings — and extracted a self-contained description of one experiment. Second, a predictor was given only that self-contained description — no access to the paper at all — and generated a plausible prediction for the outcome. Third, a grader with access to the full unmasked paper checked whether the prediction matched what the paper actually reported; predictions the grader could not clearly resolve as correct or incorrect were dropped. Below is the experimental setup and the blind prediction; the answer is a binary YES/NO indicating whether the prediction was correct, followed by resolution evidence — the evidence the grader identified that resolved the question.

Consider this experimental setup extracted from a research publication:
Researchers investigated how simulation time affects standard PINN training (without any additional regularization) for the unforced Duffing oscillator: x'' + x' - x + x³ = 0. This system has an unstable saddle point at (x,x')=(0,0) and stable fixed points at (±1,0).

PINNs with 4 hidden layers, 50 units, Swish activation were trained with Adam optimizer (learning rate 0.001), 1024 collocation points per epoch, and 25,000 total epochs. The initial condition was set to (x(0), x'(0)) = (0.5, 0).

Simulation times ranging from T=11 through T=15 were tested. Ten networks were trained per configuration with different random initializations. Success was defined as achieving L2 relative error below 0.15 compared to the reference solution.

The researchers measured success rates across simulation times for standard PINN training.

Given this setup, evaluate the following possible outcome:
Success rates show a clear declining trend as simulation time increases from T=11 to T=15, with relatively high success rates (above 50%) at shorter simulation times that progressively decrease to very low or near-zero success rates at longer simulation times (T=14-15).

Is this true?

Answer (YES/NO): YES